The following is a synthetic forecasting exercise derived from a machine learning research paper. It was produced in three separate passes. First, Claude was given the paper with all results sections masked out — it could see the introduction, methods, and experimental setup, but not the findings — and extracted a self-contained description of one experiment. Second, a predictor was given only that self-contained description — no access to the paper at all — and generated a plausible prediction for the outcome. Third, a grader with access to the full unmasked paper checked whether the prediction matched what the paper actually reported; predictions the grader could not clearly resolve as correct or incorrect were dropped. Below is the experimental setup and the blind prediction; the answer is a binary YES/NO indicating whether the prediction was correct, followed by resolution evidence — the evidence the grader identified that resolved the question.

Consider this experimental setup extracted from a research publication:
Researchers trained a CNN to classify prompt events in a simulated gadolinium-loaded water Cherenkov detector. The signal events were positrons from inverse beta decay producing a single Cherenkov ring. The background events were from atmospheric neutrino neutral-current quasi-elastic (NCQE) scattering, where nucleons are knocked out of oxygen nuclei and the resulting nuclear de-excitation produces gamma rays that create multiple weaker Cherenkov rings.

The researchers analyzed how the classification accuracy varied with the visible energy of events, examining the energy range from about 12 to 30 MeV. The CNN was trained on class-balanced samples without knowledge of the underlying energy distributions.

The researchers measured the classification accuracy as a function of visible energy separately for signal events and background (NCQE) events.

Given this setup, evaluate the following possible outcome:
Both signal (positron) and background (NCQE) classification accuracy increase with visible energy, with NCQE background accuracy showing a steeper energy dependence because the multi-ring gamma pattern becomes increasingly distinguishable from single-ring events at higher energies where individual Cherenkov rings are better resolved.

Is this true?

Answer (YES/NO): NO